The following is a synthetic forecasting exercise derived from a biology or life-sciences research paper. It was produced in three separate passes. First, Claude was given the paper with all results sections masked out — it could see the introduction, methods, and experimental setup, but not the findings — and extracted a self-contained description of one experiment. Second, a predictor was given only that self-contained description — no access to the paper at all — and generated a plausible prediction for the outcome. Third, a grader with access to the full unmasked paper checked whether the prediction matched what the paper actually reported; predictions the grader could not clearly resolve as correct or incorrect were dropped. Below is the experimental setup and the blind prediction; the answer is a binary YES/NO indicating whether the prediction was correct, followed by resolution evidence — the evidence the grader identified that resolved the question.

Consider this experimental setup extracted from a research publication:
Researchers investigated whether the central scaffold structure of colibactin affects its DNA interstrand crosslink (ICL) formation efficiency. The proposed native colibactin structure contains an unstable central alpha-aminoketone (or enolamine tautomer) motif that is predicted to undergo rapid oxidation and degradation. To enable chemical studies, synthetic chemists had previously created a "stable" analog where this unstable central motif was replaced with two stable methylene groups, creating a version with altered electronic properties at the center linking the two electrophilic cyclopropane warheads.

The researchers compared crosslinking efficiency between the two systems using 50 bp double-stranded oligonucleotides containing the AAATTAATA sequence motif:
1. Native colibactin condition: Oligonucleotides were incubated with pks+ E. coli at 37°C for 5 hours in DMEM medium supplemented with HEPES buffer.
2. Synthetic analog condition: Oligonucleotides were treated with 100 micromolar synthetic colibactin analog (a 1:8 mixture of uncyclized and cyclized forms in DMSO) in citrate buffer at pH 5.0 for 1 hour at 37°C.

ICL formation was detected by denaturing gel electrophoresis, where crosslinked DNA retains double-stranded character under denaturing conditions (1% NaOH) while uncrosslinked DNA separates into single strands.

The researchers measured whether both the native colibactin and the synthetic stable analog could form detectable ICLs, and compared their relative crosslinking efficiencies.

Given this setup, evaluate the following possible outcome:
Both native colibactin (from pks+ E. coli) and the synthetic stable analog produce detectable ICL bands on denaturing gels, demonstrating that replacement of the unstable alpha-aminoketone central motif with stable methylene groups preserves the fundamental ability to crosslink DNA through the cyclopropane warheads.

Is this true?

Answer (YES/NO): YES